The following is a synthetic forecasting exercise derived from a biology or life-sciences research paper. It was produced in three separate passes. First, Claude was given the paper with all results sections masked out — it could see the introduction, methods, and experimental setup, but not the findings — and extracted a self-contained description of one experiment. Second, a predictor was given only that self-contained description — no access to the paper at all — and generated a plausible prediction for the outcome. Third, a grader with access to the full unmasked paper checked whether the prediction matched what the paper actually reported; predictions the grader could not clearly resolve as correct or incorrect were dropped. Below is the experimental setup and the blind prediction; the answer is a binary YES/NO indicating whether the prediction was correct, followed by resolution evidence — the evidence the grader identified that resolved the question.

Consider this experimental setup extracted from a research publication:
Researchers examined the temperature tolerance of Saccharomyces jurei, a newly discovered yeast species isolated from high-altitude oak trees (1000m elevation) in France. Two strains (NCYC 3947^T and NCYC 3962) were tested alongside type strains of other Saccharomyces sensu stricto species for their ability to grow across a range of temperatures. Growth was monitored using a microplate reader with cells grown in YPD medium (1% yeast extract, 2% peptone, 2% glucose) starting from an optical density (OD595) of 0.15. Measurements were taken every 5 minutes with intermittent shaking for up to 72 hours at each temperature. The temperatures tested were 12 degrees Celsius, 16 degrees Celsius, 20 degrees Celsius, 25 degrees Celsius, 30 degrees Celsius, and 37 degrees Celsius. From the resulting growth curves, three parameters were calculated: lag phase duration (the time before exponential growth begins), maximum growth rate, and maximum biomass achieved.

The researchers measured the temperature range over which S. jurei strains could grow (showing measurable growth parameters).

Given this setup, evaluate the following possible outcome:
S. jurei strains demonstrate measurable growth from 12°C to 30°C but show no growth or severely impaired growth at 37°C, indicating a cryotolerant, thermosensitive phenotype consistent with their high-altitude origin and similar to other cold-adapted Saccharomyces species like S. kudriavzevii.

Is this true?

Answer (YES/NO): NO